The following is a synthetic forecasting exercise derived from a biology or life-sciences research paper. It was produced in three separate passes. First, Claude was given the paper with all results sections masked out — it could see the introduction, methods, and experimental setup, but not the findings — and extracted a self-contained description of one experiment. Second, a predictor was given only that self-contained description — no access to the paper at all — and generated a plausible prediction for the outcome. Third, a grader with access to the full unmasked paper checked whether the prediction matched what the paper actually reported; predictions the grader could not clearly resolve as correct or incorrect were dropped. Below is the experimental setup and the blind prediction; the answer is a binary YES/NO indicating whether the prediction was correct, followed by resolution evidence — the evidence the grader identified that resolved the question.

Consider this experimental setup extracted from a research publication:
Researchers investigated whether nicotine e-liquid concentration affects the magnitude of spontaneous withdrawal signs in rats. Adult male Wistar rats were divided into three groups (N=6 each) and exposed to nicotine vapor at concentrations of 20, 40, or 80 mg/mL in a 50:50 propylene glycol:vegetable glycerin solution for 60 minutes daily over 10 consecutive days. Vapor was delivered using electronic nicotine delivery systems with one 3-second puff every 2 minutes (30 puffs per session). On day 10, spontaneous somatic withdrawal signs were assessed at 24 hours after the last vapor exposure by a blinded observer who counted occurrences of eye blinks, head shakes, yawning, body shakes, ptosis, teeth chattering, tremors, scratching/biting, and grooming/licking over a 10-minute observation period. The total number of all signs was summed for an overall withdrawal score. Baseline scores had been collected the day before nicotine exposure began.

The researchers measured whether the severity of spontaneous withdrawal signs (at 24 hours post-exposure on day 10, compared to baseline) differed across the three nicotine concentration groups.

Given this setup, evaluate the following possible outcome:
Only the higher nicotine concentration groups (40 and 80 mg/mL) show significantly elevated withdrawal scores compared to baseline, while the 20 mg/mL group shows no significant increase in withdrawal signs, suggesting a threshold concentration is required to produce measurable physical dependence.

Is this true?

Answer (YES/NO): NO